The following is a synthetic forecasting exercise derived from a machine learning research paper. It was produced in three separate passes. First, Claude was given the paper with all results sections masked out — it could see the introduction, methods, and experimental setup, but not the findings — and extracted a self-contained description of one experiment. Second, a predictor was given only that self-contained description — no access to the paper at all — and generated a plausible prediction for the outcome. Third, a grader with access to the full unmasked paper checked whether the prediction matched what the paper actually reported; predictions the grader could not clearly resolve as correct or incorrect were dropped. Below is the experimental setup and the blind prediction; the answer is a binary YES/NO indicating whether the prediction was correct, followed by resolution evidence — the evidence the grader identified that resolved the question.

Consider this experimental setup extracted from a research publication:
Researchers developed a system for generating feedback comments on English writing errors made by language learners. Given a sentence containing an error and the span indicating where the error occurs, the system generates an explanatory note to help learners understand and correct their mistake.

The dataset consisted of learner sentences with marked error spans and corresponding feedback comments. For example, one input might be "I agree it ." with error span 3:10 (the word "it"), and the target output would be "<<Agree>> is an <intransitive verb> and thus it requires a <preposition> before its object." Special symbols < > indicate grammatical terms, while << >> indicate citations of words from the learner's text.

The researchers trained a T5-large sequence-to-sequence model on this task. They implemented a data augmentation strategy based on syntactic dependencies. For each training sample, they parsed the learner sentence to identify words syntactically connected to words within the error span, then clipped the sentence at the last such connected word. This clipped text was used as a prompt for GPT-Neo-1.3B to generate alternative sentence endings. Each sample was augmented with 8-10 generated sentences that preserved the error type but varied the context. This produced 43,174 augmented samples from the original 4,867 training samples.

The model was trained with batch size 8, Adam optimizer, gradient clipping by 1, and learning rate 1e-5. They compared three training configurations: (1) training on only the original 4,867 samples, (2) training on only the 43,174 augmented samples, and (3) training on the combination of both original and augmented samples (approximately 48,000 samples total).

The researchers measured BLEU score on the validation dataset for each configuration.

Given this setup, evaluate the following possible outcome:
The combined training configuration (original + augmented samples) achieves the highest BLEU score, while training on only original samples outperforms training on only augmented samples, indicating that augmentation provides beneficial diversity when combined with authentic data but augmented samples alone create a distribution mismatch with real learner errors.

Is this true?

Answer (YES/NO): NO